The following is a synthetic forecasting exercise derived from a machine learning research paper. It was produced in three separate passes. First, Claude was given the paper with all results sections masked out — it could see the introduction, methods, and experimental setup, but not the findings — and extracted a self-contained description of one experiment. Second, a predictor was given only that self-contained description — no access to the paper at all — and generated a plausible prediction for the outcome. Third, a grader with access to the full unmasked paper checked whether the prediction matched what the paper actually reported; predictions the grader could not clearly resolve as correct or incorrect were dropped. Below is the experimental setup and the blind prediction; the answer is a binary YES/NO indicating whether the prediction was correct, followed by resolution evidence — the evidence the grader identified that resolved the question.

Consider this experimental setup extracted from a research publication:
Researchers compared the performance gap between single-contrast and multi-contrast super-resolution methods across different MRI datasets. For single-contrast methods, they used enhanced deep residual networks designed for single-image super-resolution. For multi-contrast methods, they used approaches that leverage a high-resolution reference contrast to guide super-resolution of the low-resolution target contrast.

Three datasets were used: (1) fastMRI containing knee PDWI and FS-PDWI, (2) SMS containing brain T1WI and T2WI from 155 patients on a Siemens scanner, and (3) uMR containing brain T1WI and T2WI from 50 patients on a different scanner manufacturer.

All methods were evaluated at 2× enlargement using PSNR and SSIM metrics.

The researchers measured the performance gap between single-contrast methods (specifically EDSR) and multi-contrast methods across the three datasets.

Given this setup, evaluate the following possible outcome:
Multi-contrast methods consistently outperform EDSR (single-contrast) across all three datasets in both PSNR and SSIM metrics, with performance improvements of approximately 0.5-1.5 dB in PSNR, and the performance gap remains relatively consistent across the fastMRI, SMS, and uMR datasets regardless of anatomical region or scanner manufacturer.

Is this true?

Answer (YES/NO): NO